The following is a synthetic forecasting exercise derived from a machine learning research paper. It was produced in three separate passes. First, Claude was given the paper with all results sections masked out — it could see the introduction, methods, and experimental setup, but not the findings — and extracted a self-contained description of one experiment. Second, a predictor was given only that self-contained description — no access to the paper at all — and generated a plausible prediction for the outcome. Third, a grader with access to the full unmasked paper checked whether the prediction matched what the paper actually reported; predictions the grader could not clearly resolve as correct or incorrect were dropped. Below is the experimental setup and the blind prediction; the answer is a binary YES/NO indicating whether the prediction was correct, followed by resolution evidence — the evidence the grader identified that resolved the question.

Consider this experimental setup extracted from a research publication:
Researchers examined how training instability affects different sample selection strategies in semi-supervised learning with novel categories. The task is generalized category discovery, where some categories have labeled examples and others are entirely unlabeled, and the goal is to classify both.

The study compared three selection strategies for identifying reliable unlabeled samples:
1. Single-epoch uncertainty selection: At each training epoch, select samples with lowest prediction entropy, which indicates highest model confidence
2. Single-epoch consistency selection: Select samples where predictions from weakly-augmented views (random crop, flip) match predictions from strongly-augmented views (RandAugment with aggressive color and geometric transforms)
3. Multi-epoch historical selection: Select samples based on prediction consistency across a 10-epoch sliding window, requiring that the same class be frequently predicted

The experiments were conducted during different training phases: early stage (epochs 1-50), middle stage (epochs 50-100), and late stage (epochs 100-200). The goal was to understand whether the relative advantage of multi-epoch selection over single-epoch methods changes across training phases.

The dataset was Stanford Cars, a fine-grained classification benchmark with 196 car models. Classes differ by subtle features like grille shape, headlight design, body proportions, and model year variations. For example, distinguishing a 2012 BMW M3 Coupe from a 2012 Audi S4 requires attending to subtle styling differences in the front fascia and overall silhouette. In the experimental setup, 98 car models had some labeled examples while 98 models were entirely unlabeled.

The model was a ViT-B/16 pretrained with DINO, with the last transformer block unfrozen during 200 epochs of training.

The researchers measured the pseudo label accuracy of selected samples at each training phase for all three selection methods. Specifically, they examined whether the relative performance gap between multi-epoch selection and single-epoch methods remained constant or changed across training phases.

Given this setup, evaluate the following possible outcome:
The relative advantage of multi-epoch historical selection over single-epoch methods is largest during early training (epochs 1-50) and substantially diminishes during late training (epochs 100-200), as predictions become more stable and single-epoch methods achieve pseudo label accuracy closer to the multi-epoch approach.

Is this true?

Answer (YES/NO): NO